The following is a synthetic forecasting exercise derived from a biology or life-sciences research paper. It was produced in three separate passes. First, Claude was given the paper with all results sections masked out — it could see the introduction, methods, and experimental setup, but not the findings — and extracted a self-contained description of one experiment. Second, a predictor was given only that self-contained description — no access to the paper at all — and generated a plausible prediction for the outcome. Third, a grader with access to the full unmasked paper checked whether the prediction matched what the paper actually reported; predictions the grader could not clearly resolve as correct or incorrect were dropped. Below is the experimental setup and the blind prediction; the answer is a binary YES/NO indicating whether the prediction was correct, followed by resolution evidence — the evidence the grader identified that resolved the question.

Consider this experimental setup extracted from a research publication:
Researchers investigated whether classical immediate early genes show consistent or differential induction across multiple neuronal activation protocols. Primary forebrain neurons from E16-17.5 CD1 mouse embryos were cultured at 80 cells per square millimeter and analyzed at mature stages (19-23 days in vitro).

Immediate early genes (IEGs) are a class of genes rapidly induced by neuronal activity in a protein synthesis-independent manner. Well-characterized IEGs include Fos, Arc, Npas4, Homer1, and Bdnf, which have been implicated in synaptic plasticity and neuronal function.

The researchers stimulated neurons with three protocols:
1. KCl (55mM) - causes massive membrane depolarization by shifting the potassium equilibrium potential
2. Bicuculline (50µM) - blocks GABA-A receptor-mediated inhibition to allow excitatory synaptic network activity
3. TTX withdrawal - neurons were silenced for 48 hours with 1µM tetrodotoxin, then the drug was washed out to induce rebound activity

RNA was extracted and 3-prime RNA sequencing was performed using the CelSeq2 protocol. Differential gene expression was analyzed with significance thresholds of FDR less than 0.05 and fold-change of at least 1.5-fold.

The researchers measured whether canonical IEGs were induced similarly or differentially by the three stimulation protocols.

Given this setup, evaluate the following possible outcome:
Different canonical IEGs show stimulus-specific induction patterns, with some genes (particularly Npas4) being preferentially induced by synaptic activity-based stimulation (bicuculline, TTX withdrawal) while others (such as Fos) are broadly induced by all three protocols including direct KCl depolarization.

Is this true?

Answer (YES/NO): NO